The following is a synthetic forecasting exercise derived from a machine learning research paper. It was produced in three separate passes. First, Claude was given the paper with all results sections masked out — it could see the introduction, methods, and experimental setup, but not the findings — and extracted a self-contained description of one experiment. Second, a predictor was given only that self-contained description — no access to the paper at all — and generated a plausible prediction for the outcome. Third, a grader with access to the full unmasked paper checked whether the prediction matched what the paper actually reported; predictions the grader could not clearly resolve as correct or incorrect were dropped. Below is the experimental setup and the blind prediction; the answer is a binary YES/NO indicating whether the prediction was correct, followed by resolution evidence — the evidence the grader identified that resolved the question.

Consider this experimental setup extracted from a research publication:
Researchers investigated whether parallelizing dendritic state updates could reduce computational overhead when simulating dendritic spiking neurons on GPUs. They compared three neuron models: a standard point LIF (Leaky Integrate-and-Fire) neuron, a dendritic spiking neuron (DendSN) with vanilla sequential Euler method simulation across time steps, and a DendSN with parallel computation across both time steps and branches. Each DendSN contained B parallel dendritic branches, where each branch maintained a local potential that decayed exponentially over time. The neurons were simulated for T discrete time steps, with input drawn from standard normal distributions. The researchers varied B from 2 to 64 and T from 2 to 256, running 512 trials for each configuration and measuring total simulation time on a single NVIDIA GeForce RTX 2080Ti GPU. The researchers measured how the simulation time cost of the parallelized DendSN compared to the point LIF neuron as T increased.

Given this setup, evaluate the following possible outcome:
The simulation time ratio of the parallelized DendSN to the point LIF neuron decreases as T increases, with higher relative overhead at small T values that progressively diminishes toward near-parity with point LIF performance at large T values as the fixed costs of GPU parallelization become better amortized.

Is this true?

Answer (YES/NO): NO